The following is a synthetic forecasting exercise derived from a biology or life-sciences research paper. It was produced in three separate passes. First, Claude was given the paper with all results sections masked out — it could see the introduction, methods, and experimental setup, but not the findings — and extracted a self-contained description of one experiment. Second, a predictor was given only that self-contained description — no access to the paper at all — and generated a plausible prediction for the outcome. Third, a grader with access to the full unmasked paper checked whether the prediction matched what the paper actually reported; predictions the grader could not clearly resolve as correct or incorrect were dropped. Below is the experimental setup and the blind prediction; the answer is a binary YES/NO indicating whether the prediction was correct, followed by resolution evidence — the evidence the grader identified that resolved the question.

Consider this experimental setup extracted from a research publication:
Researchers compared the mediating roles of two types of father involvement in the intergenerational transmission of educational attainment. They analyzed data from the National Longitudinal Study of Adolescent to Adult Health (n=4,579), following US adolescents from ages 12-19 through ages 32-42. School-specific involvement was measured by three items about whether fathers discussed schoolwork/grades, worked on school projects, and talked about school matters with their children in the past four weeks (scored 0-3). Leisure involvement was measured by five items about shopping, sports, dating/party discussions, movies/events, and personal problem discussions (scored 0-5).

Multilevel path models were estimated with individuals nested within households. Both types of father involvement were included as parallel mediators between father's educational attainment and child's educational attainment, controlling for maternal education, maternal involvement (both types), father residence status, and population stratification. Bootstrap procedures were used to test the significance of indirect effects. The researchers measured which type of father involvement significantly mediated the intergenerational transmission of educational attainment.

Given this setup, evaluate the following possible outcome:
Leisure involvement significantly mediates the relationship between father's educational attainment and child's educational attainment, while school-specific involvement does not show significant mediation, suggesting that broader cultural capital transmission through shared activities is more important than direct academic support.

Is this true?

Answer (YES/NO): NO